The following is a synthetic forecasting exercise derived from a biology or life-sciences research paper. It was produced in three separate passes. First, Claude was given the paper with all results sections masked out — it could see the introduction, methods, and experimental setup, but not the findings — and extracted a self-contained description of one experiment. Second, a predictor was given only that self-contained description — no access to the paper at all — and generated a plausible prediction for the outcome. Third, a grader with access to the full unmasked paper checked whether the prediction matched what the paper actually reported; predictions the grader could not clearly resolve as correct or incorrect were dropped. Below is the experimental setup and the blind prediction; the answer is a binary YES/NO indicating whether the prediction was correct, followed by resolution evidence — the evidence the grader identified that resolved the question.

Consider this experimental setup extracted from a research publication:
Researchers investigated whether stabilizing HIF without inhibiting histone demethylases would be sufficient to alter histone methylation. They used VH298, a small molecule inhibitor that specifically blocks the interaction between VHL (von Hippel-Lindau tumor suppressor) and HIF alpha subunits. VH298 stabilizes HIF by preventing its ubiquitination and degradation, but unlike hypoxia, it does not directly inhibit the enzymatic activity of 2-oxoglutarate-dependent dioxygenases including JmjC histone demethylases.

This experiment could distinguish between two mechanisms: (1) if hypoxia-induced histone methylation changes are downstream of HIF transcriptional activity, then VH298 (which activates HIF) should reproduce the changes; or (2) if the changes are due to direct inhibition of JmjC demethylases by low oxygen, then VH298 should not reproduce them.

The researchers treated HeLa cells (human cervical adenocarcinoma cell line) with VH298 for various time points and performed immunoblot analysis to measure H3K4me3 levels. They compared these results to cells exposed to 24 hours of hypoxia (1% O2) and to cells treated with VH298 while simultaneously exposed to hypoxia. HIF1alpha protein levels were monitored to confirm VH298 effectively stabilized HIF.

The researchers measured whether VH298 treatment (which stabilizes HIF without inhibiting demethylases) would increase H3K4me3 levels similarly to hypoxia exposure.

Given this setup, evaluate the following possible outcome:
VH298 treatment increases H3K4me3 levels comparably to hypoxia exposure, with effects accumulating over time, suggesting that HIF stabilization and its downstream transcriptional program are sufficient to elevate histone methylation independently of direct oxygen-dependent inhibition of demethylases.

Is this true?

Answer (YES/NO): NO